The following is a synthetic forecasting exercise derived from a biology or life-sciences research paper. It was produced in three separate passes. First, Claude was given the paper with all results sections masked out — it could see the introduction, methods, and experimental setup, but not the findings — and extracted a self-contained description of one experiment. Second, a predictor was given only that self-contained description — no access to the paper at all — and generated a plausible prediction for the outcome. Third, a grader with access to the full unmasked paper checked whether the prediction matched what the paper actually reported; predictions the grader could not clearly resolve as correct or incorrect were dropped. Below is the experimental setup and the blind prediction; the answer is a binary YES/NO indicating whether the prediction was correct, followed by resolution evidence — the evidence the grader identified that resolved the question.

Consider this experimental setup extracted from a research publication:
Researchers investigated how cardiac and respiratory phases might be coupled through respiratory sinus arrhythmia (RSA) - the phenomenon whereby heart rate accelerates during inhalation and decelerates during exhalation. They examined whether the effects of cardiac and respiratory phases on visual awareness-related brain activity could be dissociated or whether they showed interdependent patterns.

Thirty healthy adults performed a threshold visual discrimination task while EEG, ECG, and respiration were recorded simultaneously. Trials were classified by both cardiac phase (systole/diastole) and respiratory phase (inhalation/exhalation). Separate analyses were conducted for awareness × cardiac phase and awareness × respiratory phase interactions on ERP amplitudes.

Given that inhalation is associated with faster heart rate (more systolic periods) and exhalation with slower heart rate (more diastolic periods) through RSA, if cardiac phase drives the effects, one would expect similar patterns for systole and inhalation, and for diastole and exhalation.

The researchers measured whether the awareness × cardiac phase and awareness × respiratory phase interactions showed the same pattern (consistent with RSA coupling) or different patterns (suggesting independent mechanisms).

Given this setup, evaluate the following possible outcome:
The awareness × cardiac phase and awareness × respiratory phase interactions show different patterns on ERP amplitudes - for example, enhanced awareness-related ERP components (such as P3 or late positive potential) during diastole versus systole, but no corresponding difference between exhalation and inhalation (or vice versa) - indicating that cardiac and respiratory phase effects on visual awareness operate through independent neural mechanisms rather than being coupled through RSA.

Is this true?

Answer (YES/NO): NO